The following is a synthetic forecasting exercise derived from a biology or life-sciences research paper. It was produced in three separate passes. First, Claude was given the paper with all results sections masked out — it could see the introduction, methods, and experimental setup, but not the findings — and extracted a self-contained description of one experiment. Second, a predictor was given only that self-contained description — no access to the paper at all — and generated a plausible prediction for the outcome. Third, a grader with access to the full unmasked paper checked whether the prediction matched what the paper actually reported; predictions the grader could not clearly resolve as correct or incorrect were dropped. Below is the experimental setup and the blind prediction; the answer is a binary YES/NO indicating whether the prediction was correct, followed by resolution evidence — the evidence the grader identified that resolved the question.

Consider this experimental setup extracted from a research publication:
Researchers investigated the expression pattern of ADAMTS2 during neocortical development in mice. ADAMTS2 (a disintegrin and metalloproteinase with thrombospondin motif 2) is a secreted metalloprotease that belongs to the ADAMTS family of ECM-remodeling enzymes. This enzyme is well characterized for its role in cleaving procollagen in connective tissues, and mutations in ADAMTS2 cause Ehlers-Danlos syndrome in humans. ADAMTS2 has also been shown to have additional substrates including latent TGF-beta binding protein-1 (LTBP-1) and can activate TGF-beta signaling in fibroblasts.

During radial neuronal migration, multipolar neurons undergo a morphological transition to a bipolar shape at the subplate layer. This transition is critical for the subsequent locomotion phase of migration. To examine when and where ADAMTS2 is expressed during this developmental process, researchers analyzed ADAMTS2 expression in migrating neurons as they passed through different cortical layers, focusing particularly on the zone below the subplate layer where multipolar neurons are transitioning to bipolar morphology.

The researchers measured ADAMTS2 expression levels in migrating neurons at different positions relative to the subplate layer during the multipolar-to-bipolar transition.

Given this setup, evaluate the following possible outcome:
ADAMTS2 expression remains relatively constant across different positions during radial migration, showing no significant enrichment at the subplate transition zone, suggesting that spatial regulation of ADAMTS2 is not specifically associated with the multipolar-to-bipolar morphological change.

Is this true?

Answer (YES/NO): NO